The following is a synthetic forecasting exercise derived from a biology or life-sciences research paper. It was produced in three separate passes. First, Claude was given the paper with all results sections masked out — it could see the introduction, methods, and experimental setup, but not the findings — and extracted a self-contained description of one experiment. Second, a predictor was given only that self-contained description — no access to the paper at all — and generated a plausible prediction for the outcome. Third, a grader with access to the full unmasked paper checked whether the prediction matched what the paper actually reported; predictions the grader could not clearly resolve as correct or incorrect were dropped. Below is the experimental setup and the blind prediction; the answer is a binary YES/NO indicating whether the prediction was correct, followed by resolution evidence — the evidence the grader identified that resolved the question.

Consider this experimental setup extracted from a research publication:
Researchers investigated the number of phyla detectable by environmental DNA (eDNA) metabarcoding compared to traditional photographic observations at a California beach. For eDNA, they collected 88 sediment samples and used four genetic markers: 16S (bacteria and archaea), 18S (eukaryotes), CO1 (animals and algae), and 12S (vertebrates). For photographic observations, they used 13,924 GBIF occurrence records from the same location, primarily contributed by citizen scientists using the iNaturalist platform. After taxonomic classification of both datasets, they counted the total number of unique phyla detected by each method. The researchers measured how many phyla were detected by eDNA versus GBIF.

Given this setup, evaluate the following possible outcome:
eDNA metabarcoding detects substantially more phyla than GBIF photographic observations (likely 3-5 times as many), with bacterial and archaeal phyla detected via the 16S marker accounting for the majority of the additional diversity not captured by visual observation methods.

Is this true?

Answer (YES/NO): NO